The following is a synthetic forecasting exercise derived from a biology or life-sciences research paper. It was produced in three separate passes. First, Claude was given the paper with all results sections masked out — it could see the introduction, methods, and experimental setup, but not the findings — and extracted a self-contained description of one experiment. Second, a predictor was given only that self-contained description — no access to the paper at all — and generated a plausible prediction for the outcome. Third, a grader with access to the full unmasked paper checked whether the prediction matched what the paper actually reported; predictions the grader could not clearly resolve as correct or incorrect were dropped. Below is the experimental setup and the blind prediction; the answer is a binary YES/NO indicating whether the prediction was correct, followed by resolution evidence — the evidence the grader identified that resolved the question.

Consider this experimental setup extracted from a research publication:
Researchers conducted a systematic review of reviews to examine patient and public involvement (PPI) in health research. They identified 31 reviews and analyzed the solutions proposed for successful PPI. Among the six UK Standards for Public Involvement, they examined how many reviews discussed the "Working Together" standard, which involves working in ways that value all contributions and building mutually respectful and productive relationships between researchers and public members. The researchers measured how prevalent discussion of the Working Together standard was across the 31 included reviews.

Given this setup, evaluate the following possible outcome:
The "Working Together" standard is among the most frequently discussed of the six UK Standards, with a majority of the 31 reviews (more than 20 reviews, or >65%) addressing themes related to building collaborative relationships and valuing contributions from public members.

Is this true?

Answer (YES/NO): YES